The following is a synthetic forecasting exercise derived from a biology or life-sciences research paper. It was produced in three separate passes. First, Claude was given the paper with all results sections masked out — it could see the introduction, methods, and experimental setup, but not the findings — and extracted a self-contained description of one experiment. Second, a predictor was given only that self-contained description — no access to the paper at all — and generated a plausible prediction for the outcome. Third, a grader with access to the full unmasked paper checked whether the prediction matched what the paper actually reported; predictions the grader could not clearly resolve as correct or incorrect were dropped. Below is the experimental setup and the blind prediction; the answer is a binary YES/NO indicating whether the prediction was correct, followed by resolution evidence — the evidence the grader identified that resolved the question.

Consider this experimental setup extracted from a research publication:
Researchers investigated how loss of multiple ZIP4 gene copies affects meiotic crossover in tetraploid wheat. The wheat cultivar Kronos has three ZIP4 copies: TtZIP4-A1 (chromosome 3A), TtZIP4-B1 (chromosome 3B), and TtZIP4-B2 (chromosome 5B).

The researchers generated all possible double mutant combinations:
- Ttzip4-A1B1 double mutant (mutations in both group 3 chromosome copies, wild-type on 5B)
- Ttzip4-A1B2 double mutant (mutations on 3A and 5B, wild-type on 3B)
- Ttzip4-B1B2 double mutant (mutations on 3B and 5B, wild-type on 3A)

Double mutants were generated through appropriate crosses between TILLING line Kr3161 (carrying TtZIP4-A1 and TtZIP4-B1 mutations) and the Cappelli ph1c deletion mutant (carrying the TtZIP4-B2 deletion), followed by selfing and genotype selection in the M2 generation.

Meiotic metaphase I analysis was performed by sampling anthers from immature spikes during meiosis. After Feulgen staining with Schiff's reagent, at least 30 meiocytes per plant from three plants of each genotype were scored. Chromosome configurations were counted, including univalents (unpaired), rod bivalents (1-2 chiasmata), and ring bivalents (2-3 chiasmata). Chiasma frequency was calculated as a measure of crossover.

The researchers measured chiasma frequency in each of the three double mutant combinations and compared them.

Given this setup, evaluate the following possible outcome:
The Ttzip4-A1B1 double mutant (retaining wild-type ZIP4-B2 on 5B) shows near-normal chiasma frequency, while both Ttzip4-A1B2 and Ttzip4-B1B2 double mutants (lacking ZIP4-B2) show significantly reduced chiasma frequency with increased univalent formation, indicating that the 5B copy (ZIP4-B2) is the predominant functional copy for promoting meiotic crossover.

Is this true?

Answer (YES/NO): NO